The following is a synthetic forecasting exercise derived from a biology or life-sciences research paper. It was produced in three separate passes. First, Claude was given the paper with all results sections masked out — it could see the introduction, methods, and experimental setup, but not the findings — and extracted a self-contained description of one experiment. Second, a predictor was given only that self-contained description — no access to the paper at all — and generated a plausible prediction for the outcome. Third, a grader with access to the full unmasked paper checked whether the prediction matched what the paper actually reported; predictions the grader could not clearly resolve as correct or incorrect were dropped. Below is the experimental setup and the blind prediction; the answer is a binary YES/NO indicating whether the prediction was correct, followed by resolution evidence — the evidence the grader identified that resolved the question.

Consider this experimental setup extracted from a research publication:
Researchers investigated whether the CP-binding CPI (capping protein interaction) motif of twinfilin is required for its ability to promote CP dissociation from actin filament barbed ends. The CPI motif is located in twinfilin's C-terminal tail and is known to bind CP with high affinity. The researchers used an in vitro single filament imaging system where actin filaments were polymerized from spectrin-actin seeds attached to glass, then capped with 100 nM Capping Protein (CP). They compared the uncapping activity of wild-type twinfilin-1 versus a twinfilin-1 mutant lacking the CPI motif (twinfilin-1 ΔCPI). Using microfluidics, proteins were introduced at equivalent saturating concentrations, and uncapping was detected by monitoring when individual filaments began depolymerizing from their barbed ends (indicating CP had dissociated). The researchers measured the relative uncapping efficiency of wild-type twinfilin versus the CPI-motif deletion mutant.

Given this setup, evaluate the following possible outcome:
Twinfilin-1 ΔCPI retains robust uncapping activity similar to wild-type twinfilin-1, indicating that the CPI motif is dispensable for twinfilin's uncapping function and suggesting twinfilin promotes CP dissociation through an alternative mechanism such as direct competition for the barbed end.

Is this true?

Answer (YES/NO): NO